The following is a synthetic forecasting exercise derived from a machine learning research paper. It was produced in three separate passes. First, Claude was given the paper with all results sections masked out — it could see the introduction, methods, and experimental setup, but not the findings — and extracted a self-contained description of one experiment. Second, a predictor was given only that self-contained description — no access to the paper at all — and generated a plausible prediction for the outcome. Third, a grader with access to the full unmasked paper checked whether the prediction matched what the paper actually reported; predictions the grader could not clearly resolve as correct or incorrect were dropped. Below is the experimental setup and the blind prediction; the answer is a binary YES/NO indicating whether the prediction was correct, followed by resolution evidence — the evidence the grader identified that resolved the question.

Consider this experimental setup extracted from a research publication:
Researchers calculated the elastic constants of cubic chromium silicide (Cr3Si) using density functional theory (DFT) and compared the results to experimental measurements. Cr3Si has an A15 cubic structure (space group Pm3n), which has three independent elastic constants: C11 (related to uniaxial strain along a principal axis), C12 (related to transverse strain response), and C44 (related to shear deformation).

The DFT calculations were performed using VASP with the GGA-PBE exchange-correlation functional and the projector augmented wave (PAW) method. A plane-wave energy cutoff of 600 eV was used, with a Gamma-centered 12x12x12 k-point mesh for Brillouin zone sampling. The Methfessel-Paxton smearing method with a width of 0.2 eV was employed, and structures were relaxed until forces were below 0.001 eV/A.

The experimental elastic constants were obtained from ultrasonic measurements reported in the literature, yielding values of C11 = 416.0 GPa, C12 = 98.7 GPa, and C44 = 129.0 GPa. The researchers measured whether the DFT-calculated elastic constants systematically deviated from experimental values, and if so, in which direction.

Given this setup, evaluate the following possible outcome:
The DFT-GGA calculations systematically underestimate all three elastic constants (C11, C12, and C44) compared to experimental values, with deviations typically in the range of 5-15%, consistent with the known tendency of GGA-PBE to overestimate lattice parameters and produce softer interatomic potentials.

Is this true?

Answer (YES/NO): NO